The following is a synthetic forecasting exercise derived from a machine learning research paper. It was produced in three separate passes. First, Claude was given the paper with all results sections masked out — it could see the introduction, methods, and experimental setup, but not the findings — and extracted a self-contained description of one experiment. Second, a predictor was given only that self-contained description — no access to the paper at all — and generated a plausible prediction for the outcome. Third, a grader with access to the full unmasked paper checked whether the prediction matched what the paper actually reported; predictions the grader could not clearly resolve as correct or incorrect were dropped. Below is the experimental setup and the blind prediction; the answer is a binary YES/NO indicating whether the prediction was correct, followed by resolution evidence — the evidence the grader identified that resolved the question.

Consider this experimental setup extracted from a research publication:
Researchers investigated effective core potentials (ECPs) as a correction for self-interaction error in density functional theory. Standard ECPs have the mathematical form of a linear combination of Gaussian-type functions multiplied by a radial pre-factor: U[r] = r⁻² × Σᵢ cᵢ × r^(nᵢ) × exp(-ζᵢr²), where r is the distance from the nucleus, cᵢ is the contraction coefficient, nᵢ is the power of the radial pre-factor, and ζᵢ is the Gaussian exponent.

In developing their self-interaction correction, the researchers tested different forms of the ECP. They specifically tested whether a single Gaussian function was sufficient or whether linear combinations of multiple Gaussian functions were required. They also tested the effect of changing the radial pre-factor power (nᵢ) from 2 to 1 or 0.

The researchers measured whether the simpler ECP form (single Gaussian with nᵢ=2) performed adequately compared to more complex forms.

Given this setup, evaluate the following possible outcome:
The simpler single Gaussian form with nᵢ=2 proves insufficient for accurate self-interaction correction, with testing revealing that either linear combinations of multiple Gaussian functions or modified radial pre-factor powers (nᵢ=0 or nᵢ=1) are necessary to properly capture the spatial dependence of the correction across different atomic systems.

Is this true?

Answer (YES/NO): NO